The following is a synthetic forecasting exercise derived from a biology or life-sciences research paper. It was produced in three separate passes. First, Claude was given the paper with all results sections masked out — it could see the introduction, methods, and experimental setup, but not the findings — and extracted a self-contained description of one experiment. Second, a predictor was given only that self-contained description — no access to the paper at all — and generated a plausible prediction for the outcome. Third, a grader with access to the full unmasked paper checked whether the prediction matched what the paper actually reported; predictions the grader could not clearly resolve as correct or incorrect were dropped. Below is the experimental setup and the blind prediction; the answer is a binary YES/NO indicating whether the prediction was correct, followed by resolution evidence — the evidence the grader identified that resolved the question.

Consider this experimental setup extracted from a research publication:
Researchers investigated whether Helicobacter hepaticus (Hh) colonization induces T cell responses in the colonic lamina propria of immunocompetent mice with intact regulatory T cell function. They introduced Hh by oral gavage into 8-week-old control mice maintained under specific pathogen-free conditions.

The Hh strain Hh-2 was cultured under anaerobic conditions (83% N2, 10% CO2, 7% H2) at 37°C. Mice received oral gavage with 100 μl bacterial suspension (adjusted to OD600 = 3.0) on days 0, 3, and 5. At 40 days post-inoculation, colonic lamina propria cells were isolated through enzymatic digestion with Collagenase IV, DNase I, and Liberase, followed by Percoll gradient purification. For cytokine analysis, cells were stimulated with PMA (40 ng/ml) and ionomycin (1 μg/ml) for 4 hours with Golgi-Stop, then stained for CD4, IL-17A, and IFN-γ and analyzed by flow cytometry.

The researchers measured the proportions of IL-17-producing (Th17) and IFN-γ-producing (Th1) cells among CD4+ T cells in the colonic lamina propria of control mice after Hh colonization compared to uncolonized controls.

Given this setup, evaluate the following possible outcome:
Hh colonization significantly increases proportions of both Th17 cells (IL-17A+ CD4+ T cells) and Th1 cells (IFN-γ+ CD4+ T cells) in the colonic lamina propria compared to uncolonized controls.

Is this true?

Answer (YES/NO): NO